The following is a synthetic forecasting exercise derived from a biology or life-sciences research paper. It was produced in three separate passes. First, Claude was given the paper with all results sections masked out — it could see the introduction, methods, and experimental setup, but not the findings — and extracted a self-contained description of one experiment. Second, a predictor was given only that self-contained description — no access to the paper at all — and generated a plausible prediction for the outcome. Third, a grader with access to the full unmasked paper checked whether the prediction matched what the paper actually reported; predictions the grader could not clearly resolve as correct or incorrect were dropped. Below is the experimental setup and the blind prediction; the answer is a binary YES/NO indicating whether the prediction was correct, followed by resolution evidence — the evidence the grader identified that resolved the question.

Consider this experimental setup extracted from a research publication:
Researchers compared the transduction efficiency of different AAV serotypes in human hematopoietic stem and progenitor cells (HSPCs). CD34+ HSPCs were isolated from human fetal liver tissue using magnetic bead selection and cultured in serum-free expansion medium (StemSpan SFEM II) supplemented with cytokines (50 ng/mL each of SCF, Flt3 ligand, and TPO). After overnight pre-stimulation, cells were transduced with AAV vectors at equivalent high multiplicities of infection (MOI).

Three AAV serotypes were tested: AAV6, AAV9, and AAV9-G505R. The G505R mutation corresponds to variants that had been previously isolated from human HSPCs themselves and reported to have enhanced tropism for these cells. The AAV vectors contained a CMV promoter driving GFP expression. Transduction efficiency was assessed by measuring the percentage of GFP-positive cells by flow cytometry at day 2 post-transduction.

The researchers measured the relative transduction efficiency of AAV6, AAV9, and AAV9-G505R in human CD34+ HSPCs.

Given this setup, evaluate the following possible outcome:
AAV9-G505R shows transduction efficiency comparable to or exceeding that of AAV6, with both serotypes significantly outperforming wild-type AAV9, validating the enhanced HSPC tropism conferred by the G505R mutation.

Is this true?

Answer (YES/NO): NO